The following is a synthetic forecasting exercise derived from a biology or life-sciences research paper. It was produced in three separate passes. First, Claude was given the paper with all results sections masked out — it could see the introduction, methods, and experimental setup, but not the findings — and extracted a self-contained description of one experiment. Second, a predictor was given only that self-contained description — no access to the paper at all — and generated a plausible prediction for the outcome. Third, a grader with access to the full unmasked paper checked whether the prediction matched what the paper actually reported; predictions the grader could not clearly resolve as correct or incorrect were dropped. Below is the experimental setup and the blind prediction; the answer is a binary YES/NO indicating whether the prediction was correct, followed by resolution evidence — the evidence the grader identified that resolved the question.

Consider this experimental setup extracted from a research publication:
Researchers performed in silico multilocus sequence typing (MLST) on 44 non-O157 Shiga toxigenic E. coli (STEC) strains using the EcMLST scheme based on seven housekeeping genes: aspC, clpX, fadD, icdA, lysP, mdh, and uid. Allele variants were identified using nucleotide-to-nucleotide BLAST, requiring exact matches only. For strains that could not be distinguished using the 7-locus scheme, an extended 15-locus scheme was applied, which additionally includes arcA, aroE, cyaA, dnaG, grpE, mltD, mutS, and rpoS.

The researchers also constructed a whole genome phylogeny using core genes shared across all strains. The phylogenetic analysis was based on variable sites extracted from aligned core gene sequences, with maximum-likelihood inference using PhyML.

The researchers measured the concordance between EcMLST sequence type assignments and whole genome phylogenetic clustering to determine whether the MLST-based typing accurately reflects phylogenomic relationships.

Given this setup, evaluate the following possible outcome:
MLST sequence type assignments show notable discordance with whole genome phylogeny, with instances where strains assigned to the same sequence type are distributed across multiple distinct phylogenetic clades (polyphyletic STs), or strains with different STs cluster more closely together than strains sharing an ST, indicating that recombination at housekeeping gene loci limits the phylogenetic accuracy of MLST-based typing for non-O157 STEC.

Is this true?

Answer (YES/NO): NO